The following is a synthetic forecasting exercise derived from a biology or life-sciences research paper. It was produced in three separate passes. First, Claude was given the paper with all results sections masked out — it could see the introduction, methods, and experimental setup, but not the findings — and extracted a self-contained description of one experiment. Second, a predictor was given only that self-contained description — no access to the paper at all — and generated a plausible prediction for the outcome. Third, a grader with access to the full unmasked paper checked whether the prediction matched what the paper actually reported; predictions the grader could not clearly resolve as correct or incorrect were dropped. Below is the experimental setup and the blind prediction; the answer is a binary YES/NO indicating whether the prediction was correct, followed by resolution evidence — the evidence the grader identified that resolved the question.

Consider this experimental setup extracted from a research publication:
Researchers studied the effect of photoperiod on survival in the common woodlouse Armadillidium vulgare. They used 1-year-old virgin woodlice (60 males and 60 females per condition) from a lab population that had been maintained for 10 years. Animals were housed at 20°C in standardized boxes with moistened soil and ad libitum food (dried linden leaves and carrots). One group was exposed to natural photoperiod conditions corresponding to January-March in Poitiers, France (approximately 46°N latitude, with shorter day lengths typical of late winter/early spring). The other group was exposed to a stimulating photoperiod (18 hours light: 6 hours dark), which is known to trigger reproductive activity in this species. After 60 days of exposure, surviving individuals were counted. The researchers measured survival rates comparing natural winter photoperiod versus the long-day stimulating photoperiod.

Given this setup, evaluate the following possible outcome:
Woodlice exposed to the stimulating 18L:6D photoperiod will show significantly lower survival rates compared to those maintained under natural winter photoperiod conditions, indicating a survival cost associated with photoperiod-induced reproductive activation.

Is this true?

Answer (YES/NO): NO